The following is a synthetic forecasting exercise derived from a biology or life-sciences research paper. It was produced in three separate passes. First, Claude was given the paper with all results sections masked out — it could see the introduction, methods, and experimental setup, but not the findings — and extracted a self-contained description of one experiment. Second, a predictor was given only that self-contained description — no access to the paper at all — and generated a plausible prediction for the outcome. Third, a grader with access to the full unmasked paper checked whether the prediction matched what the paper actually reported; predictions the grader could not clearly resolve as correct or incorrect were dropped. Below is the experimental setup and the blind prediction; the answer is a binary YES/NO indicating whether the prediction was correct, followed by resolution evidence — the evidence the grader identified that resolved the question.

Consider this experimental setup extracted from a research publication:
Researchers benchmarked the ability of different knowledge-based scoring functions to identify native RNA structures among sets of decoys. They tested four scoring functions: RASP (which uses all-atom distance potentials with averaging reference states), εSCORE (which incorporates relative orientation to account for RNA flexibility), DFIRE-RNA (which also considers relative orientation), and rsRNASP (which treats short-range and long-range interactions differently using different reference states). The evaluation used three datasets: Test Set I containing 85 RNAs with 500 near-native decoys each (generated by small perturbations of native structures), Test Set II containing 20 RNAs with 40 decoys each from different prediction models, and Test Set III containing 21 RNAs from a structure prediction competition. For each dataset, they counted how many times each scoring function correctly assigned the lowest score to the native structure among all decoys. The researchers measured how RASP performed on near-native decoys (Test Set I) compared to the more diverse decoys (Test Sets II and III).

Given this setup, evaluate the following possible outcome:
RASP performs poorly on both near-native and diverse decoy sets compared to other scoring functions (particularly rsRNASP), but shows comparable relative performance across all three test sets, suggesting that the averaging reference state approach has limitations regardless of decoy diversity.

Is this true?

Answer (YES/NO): NO